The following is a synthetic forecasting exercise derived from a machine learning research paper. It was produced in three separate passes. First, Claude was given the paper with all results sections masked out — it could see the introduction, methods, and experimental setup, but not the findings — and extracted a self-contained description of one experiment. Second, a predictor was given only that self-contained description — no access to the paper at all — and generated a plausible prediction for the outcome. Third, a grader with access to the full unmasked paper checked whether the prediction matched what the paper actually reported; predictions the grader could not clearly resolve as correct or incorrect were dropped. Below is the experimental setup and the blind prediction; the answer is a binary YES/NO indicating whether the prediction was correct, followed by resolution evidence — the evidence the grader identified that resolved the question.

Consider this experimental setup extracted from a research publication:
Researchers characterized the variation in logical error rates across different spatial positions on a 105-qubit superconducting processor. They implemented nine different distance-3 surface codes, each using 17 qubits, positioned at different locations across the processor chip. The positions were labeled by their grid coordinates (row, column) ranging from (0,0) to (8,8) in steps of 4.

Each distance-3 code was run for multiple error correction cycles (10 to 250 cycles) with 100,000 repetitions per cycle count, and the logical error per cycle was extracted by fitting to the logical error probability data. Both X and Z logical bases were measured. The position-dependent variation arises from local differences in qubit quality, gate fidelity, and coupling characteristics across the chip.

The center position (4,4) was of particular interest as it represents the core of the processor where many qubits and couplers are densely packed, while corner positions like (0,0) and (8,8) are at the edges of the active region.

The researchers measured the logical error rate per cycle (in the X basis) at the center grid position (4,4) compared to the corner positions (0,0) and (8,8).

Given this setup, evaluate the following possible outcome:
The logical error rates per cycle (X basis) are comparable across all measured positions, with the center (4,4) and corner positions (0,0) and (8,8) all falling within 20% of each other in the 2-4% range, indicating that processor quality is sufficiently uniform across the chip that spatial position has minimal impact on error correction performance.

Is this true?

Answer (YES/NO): NO